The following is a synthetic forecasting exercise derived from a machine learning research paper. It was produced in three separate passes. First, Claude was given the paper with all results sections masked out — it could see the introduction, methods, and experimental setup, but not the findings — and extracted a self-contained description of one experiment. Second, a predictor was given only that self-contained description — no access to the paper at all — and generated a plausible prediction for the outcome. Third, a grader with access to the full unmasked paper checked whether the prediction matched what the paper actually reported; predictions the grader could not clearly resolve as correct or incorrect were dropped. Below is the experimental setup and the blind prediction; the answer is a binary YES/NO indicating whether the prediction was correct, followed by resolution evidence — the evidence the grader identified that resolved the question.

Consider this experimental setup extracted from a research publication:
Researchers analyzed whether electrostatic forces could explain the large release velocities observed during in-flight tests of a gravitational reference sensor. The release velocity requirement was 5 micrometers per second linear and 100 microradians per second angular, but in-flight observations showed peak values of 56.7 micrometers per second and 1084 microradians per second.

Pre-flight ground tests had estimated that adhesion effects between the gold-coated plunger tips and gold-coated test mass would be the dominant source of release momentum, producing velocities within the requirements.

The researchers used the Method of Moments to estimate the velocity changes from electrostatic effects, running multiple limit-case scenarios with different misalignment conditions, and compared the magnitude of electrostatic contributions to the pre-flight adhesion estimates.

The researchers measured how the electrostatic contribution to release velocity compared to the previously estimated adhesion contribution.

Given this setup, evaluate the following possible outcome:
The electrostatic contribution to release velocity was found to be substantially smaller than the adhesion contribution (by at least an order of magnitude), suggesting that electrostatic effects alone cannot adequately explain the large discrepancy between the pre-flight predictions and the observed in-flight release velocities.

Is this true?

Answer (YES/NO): NO